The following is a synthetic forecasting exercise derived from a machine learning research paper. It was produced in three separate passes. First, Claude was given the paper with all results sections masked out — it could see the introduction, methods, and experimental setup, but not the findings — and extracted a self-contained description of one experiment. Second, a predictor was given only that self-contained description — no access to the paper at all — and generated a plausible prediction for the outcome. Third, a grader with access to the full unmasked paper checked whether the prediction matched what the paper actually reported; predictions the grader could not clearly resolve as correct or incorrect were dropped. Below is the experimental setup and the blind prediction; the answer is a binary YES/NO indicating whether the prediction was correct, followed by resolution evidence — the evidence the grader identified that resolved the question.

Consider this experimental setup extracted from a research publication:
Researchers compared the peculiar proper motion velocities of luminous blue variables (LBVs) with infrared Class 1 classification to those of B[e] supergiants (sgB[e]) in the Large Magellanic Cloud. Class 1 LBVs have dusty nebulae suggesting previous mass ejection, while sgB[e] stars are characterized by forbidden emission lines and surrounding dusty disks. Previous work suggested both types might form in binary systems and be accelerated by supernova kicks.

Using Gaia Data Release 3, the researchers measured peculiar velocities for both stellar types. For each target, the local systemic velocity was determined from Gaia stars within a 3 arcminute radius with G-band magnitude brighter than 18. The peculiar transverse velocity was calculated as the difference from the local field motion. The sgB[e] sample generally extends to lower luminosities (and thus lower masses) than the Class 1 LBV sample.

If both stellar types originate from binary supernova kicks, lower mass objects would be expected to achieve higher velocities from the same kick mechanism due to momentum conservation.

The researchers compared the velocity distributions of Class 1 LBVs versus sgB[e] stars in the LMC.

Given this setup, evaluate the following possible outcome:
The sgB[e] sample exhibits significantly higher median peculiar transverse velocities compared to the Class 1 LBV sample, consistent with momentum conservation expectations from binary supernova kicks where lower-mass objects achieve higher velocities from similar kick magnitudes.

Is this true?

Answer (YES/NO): NO